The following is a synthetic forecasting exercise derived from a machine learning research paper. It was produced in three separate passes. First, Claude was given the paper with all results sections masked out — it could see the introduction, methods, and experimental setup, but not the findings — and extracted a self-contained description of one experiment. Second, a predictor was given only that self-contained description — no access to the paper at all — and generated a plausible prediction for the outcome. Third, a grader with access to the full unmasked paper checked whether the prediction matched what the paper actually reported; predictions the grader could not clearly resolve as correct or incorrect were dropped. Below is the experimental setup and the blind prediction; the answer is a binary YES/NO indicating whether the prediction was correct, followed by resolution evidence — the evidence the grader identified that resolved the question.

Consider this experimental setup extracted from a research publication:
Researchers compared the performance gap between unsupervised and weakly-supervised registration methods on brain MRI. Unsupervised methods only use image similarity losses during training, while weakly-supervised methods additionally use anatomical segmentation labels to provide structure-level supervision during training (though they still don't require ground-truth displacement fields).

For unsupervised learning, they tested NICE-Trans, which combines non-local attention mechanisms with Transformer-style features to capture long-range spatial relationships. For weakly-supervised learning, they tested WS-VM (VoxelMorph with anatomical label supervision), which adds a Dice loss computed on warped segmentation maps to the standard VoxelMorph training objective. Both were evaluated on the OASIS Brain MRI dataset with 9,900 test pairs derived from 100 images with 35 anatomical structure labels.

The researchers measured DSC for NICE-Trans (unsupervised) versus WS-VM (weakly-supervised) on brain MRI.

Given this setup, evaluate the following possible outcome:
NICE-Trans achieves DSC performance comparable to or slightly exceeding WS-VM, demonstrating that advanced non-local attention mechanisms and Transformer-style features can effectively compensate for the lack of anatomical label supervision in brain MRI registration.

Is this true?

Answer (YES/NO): YES